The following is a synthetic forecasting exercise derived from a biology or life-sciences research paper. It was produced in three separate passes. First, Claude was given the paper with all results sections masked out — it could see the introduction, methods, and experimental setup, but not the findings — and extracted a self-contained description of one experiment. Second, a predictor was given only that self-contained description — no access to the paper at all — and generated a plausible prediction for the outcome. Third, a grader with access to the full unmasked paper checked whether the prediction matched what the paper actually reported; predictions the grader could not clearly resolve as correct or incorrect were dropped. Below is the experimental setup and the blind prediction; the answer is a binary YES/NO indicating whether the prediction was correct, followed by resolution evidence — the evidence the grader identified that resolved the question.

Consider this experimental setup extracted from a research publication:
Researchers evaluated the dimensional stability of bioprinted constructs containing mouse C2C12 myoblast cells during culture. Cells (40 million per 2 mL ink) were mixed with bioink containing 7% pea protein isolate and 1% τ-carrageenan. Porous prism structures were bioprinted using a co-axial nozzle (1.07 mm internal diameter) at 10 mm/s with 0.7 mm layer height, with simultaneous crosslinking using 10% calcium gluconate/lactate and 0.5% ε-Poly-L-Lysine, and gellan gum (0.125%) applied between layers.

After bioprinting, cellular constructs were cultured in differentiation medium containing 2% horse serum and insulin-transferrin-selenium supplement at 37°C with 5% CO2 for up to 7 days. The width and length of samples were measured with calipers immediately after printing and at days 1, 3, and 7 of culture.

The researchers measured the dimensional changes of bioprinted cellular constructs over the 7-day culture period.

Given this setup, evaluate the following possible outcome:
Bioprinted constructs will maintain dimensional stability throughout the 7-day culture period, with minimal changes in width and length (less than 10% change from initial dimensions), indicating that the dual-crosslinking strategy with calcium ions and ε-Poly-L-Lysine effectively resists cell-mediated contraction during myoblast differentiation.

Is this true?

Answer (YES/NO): NO